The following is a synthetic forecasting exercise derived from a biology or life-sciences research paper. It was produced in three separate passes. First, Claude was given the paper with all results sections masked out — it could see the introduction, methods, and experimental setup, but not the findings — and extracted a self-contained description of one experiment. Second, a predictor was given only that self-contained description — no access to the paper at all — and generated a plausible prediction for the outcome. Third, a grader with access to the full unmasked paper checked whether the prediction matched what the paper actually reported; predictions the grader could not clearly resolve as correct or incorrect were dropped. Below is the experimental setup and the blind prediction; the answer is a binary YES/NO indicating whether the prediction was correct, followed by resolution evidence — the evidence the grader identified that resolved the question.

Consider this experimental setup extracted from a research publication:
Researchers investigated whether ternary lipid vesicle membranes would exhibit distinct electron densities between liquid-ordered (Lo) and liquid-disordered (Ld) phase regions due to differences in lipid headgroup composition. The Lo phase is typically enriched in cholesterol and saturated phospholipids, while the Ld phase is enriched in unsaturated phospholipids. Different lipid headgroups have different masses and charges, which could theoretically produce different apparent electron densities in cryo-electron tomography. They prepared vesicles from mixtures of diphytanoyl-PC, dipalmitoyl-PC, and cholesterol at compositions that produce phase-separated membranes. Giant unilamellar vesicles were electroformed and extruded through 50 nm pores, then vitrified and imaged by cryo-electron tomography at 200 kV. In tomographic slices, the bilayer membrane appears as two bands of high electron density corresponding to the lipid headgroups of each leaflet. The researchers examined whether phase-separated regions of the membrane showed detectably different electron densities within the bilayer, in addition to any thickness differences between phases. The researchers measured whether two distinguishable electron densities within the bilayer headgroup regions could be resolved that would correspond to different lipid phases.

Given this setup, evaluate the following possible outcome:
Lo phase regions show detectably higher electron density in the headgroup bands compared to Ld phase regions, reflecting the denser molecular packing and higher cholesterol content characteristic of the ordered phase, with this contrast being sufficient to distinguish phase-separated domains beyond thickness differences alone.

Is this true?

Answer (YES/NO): NO